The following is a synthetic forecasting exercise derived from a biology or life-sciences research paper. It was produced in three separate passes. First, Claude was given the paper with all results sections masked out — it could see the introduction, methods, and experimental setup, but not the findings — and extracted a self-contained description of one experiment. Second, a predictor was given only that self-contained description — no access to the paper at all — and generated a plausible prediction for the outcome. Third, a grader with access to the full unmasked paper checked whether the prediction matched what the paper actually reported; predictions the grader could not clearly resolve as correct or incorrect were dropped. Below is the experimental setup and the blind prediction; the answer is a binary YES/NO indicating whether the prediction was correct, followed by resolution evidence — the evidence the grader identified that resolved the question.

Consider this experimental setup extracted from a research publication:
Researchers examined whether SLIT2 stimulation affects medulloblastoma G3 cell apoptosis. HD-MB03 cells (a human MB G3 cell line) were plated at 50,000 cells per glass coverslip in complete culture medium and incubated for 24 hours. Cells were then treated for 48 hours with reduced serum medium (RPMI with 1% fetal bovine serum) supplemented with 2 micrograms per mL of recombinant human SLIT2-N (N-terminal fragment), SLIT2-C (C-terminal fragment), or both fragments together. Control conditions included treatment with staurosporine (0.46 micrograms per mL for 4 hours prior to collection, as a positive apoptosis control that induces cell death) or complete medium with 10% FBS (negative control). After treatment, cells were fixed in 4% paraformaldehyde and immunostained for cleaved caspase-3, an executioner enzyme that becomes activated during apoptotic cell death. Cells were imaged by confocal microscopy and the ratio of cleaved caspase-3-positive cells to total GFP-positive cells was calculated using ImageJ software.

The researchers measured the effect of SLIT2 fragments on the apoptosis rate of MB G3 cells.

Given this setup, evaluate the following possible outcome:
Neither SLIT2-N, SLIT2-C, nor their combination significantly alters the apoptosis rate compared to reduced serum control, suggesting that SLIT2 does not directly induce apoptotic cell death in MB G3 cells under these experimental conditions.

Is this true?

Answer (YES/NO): YES